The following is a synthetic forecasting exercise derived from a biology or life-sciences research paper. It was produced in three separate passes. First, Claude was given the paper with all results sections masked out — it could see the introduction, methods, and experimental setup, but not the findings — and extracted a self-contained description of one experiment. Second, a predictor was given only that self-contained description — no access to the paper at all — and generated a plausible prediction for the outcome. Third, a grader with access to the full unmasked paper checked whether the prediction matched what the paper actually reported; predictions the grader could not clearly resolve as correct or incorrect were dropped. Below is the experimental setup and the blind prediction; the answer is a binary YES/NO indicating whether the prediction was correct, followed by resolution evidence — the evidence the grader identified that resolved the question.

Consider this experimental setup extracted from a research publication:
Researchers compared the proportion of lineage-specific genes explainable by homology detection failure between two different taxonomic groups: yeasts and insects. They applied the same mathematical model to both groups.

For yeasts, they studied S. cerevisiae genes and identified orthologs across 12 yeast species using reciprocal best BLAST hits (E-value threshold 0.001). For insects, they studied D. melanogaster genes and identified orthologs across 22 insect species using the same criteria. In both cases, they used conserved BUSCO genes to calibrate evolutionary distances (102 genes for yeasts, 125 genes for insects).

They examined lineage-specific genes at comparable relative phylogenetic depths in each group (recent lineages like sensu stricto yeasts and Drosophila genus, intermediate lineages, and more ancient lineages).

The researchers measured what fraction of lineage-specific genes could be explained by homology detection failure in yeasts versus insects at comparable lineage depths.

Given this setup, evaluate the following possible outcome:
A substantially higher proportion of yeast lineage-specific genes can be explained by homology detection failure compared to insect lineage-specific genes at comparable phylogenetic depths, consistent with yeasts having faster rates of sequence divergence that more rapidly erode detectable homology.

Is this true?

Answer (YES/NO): NO